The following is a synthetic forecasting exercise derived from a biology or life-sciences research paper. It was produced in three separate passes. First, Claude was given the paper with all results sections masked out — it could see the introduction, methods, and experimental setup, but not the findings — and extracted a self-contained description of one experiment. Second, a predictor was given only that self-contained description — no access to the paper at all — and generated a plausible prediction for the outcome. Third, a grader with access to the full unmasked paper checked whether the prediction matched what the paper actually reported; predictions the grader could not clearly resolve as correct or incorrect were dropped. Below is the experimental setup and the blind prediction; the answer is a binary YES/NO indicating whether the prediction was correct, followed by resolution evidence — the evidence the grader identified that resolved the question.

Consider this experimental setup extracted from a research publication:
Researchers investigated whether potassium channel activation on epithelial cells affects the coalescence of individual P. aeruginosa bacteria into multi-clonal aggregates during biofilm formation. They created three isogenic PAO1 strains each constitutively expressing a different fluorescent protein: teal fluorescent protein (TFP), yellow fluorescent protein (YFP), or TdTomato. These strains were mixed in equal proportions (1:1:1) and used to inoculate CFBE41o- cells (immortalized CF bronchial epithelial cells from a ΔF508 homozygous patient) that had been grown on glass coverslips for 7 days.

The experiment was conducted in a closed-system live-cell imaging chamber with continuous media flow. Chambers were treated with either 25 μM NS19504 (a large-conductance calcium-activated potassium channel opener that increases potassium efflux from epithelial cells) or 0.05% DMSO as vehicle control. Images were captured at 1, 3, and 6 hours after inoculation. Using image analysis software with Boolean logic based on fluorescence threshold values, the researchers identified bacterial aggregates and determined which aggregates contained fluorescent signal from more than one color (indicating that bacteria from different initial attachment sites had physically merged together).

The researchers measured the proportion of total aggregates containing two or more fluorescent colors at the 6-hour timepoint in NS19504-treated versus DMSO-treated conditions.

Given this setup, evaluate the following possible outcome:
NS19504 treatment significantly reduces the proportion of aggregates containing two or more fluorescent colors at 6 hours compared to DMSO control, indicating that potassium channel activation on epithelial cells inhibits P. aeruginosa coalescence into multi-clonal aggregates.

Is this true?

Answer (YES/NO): NO